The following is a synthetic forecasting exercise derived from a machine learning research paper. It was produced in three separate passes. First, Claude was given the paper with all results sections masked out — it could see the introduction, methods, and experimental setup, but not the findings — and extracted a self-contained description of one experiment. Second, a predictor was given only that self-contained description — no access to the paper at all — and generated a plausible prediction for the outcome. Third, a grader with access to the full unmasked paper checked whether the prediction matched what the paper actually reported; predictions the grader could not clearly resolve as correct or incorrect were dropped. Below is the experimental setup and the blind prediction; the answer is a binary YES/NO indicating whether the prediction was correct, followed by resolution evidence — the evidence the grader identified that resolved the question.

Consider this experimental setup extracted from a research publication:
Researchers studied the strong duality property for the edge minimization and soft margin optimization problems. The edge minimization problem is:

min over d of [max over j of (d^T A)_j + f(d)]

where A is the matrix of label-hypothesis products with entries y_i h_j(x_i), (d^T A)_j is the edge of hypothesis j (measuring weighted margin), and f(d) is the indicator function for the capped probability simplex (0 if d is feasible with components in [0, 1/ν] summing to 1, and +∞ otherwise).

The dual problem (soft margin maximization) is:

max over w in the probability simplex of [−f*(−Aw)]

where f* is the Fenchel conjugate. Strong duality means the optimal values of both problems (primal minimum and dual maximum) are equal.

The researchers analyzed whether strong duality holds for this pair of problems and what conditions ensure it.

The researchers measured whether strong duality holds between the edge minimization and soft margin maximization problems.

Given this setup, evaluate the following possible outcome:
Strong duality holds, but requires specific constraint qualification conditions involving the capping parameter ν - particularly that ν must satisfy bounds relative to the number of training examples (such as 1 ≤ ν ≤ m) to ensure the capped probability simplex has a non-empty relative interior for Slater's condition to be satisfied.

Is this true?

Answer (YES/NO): NO